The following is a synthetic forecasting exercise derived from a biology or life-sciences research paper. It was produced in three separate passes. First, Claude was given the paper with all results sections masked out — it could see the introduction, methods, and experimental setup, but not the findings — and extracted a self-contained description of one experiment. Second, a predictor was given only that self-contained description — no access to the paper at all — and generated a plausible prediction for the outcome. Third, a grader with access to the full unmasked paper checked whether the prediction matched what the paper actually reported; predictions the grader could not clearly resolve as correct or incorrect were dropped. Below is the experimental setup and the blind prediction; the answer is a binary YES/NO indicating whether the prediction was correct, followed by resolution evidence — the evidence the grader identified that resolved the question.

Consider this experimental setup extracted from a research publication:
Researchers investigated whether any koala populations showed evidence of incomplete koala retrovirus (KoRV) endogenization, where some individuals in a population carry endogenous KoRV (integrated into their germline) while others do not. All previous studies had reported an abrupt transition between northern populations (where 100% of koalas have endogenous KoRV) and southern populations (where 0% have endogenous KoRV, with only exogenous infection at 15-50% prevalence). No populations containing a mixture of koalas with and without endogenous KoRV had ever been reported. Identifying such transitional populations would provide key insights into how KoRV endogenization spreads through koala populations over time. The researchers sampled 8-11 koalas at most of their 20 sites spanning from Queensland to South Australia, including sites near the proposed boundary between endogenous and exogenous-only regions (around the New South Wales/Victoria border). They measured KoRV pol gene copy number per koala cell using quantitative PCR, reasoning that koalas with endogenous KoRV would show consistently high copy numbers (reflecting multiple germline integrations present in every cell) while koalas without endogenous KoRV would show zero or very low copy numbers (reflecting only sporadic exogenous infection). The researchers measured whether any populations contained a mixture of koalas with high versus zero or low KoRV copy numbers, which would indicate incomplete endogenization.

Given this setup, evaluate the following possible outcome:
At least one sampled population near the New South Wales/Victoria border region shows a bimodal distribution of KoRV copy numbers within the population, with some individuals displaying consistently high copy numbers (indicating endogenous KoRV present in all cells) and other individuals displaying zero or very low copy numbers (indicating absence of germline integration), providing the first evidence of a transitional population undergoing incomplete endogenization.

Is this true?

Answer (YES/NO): NO